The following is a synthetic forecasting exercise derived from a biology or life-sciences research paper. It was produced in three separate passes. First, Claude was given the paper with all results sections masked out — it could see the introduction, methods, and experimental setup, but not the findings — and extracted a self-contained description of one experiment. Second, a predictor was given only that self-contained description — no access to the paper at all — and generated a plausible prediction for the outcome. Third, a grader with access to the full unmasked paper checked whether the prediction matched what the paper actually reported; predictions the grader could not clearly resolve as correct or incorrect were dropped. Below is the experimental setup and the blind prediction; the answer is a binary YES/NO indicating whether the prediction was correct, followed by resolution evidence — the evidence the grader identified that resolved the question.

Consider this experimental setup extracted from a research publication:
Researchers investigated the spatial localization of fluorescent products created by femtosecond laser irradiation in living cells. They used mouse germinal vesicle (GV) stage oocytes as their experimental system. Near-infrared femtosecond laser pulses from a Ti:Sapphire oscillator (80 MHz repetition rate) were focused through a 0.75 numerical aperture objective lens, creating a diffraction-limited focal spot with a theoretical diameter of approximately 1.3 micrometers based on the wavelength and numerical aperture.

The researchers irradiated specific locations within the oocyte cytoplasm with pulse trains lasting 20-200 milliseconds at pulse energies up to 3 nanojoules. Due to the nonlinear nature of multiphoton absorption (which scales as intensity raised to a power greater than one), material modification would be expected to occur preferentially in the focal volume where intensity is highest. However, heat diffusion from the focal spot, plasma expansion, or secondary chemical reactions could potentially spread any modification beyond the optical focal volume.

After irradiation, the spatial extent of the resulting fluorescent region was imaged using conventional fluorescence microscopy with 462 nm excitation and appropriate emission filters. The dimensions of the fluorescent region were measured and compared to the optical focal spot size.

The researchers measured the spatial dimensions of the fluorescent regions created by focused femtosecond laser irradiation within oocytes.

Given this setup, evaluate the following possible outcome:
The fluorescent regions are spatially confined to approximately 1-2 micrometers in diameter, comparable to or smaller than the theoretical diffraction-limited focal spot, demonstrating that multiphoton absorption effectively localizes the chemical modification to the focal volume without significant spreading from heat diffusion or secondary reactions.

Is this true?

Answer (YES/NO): NO